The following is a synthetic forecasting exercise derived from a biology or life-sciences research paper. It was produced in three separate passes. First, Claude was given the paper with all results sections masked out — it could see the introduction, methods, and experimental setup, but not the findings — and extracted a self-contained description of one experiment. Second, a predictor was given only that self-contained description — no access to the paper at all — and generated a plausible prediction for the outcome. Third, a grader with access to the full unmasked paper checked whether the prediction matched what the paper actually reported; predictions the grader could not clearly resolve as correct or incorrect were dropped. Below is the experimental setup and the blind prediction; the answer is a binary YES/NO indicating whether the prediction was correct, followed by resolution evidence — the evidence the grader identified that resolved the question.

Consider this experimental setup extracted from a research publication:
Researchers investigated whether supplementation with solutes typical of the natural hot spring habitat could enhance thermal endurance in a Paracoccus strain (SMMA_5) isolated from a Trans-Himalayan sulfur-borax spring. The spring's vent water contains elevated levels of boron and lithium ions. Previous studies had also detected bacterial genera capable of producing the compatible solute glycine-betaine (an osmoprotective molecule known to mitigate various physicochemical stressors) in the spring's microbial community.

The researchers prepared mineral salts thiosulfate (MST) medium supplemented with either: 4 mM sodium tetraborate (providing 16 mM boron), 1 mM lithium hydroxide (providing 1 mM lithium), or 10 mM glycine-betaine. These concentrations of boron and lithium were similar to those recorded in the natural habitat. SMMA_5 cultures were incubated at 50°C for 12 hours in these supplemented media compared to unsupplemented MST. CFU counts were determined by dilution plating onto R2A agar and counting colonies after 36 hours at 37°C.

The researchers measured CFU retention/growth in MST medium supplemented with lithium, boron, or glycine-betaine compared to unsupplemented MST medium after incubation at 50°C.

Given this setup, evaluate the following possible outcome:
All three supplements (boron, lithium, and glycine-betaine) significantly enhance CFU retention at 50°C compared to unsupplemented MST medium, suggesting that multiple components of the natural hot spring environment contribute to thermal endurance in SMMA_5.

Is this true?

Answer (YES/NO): YES